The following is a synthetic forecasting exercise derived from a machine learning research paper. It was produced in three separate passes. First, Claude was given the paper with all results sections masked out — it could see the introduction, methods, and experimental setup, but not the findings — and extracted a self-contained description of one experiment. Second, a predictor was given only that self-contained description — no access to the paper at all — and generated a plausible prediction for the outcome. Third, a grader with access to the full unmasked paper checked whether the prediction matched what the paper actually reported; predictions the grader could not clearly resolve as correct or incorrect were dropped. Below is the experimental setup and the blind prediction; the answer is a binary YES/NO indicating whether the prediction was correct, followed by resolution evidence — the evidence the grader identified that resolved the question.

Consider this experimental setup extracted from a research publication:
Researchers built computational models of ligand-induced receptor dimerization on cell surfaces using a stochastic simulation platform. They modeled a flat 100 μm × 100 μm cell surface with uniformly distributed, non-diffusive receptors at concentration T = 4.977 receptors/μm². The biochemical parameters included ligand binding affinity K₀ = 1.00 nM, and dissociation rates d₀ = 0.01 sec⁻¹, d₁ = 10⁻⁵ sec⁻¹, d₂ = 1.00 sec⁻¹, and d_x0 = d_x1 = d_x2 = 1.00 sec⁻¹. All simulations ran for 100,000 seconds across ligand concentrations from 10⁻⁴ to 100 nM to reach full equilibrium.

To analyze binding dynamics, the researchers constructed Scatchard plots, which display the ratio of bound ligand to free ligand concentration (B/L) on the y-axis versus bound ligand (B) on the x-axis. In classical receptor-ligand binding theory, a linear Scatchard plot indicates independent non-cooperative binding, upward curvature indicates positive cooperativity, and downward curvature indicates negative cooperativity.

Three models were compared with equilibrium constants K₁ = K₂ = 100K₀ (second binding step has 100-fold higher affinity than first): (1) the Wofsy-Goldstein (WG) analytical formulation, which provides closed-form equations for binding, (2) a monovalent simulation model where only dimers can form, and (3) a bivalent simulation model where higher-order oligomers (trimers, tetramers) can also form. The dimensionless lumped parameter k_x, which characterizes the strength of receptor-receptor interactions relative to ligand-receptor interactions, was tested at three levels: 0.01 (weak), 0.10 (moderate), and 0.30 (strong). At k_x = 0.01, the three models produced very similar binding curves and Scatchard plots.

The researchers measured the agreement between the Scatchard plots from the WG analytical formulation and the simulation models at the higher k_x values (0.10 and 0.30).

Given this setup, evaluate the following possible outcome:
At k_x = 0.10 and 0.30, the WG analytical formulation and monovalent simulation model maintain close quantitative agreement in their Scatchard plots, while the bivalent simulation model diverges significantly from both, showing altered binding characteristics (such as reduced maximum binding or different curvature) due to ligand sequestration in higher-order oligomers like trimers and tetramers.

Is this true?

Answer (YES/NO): NO